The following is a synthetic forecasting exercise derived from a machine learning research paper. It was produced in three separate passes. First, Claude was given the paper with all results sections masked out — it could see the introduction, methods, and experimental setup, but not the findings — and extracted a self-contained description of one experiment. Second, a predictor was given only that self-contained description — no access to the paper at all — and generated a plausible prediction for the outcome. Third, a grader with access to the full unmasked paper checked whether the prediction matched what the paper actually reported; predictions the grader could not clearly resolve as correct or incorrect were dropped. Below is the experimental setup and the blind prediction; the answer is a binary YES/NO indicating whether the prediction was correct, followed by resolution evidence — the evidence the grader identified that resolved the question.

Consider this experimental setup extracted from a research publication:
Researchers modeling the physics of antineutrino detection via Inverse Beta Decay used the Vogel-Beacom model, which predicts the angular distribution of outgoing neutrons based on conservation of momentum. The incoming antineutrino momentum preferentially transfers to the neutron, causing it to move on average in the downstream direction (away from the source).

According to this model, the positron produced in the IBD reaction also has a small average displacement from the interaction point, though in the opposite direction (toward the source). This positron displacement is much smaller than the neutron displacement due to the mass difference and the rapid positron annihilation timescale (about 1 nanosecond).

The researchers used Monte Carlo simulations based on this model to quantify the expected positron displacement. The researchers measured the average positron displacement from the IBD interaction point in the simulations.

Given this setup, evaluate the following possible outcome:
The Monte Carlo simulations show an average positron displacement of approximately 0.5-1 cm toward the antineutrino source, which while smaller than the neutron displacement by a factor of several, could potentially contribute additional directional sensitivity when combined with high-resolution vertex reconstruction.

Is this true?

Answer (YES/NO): NO